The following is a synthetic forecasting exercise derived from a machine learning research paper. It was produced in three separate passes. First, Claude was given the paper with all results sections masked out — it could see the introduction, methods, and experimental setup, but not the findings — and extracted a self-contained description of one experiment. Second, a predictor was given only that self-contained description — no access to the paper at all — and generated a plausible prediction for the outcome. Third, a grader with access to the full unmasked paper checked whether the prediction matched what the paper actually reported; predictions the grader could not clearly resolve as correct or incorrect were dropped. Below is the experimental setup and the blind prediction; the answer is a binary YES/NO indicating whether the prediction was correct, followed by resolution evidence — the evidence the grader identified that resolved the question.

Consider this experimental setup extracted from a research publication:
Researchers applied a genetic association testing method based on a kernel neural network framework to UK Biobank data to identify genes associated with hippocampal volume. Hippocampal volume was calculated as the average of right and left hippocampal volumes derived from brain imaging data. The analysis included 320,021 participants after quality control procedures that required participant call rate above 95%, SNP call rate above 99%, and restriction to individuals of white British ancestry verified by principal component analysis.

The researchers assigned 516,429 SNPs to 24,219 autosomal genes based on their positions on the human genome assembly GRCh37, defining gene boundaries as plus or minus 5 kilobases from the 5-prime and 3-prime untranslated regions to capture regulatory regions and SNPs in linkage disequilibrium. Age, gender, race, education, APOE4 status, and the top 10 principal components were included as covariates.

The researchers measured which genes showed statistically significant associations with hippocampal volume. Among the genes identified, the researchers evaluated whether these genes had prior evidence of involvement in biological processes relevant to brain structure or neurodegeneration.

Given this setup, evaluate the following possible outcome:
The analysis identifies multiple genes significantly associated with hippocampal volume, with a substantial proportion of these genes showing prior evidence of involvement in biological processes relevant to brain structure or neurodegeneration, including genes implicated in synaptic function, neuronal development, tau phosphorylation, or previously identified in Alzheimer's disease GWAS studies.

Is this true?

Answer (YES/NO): YES